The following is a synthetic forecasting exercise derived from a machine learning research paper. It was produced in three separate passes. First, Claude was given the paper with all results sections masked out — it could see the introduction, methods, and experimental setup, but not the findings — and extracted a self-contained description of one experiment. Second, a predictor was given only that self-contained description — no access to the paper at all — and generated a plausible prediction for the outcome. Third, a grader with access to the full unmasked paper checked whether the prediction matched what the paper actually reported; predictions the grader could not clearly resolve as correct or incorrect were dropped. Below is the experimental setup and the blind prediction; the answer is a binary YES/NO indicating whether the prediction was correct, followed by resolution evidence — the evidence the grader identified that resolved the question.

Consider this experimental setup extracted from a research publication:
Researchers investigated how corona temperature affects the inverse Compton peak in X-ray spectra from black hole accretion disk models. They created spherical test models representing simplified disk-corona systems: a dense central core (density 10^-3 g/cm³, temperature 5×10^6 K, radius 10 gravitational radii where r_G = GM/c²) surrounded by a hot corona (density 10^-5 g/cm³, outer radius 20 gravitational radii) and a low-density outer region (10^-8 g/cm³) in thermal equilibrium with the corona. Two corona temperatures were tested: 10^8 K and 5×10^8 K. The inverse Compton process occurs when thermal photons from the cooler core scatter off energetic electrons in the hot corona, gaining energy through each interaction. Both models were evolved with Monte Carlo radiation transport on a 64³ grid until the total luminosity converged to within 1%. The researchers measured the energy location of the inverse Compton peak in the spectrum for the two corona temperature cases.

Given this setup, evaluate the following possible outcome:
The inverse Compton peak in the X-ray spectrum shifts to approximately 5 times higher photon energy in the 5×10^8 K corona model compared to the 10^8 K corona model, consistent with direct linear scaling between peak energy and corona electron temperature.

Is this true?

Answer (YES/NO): NO